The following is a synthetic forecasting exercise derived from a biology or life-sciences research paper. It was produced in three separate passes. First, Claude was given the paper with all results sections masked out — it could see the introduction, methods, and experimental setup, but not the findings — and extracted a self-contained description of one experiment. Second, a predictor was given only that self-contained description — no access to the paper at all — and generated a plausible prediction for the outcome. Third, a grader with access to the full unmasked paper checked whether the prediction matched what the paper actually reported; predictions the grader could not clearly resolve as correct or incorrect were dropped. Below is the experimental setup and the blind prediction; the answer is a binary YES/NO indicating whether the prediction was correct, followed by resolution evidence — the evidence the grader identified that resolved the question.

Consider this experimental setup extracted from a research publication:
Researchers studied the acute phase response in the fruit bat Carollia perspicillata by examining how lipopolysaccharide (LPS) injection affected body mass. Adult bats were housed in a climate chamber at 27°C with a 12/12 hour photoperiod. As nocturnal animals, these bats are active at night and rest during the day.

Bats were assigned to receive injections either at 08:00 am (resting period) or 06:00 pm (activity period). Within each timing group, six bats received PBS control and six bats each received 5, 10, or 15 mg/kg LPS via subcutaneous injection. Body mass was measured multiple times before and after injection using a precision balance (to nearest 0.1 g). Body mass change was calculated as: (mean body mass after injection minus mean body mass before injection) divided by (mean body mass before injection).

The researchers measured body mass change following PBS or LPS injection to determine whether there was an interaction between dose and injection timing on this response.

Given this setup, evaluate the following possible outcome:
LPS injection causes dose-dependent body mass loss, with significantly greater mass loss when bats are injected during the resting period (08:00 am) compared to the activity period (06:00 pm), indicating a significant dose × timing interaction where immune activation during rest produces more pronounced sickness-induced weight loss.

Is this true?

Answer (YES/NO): NO